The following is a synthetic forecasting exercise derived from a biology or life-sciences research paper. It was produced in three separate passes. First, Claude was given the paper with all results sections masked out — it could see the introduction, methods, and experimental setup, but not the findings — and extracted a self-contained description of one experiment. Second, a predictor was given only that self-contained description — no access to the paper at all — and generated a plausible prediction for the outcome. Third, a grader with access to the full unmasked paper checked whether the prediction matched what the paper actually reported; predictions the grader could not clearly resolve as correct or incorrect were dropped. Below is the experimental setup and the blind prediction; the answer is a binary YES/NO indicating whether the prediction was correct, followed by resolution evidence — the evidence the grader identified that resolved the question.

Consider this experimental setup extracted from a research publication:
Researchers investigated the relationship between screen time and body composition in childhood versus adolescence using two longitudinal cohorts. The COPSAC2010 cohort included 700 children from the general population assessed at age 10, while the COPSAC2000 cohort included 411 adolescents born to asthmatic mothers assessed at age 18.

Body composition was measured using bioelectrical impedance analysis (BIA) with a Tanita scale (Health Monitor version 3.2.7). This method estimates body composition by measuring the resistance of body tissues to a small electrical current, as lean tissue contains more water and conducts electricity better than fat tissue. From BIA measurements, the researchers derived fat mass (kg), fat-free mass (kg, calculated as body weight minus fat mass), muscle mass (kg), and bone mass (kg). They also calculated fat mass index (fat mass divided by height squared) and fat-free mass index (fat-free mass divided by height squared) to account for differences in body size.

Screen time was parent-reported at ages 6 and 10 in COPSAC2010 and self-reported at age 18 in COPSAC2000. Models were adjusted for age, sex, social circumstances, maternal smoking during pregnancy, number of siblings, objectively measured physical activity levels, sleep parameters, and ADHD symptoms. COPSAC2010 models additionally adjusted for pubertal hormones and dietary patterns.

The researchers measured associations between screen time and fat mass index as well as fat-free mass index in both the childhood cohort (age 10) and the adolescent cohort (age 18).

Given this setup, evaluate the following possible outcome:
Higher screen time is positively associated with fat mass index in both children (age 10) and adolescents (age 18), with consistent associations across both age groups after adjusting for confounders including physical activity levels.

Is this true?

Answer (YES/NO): NO